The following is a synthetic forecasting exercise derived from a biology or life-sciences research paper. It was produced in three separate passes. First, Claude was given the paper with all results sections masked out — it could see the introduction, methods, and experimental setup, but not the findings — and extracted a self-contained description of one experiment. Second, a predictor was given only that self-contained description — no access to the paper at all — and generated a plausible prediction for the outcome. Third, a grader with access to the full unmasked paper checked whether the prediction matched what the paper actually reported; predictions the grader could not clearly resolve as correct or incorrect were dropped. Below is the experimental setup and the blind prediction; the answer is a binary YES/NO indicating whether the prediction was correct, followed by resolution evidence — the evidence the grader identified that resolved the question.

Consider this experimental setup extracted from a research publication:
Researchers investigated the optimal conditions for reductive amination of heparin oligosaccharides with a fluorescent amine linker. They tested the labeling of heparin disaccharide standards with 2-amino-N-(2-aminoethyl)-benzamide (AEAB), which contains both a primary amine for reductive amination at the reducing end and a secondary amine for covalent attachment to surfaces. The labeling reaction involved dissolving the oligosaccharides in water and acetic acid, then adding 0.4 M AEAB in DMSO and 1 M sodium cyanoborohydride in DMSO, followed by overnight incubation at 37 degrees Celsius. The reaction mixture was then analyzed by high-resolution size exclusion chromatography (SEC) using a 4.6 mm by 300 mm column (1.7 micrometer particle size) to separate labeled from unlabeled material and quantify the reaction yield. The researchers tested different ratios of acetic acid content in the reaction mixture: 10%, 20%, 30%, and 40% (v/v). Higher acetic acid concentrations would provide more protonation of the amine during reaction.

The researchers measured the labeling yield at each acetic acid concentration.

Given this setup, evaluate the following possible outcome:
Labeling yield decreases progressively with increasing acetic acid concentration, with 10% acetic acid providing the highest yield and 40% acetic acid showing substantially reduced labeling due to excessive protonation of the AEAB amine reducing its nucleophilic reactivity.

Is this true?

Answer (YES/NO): NO